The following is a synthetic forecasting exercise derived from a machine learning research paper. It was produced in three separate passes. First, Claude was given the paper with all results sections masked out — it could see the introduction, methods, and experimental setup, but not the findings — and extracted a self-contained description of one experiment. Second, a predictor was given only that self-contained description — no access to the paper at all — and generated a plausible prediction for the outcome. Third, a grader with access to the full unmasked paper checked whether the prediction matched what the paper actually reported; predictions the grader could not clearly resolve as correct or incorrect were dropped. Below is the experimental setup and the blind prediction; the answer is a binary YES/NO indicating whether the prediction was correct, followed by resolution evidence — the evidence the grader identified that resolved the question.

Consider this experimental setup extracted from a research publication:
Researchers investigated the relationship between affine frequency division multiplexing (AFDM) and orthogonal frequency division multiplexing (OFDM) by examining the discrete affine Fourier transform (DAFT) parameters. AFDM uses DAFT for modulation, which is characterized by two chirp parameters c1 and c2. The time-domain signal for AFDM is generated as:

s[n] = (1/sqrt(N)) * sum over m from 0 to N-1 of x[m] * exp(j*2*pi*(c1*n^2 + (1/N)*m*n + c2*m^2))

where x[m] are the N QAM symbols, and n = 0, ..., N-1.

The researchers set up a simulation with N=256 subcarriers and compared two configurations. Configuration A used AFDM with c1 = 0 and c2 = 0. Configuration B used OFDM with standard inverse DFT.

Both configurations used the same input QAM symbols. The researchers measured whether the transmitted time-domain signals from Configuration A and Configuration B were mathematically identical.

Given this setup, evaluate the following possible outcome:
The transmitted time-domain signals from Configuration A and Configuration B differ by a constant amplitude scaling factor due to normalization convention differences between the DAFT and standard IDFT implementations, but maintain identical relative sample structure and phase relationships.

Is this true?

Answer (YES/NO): NO